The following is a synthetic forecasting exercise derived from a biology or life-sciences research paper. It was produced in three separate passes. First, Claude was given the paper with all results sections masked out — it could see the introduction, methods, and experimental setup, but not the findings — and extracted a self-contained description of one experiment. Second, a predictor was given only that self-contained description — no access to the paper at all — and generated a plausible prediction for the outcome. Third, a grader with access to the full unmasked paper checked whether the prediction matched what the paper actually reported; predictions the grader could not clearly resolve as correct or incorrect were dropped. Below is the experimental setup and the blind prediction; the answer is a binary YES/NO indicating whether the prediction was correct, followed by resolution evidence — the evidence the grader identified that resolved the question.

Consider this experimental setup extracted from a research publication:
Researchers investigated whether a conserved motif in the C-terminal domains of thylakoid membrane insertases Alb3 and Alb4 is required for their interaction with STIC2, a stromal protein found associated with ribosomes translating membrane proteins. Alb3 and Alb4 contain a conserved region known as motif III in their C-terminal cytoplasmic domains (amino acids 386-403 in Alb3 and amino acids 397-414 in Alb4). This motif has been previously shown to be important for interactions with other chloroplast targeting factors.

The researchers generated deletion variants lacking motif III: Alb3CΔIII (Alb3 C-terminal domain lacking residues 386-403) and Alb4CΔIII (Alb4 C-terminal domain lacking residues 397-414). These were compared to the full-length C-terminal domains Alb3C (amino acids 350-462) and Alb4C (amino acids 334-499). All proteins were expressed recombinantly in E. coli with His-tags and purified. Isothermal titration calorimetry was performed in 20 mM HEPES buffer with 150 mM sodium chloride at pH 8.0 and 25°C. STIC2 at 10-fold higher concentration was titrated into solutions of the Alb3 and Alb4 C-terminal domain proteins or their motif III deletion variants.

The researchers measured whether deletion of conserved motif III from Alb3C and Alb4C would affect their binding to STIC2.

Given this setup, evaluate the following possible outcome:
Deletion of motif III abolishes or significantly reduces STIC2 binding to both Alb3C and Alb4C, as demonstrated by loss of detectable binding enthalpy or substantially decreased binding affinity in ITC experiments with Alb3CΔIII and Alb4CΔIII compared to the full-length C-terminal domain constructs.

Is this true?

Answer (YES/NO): YES